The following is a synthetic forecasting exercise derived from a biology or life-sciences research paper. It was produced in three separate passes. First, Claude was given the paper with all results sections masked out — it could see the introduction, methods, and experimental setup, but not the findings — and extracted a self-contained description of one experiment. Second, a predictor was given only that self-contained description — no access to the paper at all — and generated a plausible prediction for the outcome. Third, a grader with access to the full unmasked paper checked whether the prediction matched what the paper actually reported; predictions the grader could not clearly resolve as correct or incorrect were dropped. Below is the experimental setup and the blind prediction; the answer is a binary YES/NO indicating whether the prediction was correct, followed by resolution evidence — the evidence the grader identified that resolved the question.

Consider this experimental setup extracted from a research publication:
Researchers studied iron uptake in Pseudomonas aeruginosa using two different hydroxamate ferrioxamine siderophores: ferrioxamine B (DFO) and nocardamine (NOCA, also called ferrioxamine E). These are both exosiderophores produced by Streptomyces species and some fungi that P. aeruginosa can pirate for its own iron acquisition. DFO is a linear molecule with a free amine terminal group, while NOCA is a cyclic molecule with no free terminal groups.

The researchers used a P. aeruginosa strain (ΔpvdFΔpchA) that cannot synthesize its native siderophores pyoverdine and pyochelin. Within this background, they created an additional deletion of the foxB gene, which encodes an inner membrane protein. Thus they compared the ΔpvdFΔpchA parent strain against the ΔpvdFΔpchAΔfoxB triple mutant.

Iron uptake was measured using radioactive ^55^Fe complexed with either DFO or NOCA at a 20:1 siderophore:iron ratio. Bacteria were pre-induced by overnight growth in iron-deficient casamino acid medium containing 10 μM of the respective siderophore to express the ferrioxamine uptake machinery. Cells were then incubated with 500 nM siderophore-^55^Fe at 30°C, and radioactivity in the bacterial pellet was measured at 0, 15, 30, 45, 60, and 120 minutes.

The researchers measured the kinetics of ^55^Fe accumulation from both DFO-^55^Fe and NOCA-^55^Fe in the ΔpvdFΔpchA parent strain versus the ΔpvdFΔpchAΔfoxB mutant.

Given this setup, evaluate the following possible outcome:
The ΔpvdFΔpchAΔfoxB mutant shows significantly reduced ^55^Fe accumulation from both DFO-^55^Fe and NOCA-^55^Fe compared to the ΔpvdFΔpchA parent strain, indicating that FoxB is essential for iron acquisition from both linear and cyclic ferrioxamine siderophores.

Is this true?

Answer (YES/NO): NO